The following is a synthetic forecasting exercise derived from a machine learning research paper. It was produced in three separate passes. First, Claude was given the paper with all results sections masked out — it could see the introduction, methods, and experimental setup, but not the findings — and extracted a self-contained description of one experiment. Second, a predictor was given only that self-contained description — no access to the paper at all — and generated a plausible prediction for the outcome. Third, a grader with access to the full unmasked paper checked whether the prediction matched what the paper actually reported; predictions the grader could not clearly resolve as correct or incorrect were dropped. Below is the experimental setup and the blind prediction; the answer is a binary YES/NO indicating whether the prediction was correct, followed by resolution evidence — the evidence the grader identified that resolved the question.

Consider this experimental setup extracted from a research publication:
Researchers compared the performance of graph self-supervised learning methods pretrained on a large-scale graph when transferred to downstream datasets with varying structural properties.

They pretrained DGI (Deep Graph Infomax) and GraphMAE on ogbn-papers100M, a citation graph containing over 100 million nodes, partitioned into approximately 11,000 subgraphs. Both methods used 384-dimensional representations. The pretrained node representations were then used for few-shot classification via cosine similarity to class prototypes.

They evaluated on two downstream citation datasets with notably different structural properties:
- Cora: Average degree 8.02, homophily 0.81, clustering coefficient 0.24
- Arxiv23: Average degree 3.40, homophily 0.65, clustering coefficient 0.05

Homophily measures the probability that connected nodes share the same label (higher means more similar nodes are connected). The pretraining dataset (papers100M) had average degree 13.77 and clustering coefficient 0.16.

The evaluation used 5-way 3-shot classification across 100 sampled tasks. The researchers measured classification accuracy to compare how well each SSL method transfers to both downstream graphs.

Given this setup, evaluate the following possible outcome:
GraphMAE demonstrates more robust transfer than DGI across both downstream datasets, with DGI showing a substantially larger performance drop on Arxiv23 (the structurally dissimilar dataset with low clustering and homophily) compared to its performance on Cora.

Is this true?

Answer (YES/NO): NO